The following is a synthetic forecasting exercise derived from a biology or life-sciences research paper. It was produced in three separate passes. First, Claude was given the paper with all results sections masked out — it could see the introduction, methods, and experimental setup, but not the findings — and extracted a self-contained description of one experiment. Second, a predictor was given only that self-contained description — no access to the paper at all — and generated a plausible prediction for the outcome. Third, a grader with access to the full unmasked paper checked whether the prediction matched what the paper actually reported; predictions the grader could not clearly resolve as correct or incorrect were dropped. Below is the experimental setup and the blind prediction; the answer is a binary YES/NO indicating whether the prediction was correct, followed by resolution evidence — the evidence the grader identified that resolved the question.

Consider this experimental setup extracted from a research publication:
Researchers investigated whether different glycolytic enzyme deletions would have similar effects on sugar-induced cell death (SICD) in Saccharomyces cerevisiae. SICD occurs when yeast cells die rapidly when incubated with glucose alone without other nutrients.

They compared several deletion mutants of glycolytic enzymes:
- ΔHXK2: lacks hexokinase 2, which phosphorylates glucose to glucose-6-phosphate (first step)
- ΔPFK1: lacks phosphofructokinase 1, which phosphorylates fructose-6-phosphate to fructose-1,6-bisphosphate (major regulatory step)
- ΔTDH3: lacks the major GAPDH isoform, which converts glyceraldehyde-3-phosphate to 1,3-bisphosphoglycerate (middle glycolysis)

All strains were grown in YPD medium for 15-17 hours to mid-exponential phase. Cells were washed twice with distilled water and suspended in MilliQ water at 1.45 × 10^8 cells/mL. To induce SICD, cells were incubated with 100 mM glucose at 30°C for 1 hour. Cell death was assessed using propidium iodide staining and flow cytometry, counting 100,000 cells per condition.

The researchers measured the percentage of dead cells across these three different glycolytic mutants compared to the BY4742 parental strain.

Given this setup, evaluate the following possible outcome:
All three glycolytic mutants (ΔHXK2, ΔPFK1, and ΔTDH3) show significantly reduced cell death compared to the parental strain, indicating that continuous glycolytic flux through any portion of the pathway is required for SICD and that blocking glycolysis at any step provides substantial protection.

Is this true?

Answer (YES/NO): YES